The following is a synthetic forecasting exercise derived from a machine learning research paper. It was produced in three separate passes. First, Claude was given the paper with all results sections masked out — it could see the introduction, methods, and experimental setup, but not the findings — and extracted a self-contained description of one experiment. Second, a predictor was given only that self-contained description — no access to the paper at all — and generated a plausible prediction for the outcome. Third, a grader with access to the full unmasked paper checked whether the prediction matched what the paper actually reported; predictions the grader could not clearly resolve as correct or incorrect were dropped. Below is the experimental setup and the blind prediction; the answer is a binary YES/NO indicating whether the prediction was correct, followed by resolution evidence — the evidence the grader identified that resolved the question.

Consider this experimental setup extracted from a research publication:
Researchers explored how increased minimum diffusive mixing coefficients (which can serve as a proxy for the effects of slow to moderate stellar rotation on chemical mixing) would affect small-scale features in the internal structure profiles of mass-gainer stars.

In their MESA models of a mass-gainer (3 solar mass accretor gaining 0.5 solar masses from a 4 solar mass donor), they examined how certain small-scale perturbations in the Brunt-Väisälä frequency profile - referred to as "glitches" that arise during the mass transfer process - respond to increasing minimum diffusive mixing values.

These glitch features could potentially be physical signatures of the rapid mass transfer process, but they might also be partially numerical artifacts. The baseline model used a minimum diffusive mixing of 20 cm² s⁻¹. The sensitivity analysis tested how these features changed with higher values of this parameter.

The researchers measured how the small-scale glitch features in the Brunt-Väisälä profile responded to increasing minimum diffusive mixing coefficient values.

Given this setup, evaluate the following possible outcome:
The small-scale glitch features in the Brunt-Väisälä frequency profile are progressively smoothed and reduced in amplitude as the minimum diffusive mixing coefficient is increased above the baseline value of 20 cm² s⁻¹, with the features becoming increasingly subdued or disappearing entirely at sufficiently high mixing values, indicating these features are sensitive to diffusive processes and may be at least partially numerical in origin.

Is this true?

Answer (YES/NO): YES